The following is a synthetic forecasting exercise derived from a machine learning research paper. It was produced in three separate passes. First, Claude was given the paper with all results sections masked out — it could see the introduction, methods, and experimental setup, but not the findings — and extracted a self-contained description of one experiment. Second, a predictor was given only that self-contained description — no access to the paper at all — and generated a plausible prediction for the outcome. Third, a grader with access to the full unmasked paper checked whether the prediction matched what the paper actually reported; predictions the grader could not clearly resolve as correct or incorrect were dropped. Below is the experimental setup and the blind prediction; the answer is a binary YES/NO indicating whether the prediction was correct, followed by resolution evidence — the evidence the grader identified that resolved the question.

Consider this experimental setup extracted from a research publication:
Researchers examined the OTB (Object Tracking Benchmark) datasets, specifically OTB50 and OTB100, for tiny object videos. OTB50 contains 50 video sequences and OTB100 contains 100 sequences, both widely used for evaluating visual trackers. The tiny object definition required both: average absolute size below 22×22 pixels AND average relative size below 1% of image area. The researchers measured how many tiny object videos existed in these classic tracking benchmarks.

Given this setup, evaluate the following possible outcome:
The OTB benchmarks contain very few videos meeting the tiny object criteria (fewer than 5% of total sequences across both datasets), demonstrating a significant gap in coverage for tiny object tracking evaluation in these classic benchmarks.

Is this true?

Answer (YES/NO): YES